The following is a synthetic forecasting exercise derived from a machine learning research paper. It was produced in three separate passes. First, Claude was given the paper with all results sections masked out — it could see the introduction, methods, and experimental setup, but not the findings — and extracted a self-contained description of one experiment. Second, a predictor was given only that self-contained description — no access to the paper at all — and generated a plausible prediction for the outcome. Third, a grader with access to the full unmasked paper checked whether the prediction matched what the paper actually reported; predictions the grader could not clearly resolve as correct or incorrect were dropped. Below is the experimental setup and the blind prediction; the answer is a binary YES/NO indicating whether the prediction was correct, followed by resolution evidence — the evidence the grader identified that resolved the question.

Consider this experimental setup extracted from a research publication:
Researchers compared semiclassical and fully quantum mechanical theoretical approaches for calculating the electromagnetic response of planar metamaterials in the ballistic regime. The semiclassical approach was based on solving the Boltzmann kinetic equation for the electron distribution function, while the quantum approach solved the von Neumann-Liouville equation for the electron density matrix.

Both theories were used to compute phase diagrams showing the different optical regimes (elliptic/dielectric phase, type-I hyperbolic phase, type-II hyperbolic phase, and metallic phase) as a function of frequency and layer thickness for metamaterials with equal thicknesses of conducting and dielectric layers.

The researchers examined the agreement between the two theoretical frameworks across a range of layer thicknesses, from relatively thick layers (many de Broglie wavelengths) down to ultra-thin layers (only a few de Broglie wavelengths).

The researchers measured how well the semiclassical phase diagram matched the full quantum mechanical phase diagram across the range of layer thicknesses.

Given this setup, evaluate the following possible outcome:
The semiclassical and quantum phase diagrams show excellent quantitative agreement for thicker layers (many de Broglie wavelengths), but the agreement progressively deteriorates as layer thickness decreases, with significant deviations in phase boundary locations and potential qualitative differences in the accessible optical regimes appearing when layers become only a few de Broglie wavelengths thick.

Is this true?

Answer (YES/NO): NO